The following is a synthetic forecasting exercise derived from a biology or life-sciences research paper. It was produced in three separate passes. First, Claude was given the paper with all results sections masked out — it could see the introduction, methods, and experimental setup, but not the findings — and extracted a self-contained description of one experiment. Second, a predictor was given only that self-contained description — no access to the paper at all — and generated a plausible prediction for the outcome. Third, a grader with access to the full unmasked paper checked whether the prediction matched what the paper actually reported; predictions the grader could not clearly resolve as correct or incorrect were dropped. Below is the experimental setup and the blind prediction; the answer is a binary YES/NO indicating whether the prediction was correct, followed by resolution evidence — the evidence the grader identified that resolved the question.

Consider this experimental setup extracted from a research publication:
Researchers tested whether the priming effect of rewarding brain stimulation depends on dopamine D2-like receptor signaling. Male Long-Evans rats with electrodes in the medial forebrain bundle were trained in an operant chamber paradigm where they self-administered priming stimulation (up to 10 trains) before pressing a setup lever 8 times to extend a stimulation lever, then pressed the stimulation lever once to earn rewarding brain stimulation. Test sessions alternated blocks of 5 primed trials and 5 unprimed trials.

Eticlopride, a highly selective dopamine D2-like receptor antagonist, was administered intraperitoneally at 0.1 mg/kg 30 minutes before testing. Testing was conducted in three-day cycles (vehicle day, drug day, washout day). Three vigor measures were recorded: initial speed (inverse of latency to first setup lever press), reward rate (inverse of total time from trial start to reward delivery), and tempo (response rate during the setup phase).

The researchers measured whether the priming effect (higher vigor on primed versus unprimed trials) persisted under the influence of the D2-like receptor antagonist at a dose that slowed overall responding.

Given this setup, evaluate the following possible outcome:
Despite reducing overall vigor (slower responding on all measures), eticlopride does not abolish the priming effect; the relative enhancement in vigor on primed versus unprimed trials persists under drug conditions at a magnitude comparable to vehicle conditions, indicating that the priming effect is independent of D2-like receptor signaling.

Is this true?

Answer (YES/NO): YES